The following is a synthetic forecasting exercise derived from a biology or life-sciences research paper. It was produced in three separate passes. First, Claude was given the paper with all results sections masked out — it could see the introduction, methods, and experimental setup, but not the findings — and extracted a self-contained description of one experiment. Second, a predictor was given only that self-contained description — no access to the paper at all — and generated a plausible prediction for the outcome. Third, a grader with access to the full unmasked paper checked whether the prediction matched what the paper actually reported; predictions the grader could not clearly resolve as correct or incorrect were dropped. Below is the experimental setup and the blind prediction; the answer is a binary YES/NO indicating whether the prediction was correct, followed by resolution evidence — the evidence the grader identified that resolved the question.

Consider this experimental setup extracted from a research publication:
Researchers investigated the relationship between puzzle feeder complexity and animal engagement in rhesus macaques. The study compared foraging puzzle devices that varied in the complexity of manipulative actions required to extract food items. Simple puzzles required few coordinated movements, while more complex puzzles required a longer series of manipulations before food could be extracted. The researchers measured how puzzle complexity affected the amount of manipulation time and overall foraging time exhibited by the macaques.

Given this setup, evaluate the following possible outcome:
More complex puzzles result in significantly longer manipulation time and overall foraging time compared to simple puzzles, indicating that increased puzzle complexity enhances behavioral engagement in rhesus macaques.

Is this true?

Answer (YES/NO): YES